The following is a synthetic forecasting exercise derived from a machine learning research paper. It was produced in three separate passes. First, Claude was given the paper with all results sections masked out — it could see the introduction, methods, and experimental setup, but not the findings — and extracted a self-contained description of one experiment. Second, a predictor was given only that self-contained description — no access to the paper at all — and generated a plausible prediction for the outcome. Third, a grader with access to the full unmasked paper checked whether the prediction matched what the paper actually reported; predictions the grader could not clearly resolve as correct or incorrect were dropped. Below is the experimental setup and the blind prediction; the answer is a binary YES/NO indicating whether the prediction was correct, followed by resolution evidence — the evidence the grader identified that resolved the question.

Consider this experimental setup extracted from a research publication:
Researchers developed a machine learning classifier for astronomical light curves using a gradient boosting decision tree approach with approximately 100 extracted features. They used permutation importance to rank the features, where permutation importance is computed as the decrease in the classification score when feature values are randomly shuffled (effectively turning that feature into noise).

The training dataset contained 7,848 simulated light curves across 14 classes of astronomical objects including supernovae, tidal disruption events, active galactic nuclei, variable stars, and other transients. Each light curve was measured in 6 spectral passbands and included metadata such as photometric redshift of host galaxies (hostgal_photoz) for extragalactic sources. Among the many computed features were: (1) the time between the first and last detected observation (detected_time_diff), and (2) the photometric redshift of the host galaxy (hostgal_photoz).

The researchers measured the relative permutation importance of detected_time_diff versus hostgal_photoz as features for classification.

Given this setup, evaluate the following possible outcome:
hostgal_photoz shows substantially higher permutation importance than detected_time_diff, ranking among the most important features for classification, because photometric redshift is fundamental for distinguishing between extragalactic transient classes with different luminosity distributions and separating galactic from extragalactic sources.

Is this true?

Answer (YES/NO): NO